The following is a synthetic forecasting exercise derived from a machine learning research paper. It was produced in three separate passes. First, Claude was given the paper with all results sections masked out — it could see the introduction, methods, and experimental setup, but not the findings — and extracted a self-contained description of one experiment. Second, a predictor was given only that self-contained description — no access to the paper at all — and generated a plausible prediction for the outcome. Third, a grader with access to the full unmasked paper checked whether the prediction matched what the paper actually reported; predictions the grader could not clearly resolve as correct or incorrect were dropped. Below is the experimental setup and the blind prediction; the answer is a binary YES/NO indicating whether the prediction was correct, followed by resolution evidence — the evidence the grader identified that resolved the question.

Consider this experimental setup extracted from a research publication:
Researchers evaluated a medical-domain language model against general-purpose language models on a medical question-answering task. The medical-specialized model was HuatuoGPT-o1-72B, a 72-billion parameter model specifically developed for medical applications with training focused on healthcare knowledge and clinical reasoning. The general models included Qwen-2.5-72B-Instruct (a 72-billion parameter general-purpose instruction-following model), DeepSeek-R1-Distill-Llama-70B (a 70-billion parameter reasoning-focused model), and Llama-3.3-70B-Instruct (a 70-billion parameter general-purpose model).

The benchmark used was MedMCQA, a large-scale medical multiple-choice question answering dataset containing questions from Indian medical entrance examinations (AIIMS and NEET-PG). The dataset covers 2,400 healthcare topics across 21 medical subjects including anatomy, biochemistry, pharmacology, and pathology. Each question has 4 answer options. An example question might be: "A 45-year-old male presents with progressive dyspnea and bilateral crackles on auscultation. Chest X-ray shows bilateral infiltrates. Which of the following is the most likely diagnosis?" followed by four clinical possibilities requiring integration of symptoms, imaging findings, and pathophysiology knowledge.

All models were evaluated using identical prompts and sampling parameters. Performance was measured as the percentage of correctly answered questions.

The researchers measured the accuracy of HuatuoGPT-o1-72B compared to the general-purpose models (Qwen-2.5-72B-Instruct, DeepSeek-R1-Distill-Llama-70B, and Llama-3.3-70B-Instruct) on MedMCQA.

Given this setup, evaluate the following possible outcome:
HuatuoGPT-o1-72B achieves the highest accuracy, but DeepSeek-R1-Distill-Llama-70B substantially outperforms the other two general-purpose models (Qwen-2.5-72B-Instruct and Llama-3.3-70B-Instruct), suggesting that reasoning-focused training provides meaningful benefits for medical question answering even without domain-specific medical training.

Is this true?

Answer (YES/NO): NO